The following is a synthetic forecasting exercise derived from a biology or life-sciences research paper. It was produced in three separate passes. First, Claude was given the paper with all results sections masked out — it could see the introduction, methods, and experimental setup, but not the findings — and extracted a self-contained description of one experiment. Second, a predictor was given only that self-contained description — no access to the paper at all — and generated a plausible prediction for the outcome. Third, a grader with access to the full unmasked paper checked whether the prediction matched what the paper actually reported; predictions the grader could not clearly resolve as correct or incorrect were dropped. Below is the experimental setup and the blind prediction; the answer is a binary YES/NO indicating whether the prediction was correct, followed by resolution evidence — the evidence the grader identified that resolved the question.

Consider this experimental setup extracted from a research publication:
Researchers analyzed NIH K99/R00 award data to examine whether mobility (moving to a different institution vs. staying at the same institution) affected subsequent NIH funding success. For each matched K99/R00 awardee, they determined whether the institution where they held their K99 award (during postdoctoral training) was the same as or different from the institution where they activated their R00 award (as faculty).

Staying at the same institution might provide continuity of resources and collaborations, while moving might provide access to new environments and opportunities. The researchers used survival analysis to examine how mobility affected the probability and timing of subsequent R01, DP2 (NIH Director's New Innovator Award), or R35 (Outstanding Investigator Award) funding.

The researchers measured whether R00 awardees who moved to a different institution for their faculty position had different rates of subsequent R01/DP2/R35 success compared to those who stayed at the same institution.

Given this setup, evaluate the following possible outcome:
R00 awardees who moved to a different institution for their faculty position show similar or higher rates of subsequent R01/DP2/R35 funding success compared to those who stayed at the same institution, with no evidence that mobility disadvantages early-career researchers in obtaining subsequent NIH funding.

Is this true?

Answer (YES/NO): YES